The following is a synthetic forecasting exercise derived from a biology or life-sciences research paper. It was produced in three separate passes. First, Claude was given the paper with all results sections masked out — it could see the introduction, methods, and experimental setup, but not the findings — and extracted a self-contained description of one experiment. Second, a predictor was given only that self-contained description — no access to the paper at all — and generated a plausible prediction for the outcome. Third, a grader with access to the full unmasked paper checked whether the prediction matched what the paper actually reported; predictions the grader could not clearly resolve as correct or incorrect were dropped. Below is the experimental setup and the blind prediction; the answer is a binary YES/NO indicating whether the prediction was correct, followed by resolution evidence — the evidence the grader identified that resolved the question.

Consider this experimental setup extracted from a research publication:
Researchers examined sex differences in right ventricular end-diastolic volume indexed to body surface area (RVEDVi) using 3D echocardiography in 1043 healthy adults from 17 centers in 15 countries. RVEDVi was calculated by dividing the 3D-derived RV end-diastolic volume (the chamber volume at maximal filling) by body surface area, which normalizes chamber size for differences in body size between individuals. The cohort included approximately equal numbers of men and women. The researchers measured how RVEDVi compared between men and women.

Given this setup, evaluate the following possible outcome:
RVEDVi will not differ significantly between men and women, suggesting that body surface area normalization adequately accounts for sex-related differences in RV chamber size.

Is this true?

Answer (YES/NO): NO